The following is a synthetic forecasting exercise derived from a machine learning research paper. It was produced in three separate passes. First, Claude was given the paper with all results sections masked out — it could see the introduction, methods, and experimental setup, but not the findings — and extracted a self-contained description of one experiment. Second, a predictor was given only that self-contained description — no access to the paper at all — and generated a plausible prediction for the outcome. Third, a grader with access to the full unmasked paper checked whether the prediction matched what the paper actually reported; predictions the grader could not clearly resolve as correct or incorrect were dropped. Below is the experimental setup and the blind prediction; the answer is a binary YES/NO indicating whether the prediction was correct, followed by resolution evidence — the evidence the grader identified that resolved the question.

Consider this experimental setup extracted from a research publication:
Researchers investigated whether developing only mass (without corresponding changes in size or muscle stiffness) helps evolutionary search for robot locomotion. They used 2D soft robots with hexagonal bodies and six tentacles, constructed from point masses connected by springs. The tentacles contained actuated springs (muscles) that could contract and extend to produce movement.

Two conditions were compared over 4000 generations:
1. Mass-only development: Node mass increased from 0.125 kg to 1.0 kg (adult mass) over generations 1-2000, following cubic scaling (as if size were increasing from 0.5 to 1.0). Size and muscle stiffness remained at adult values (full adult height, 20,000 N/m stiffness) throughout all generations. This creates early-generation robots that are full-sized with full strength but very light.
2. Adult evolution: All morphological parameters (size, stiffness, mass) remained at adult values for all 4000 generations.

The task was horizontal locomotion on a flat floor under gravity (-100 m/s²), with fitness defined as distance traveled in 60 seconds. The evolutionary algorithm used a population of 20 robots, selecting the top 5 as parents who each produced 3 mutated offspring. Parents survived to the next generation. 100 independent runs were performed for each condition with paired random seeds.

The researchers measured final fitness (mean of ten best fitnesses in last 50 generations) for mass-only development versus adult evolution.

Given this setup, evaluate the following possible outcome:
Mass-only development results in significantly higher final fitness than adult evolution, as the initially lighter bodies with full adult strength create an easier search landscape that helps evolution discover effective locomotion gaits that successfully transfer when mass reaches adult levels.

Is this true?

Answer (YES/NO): YES